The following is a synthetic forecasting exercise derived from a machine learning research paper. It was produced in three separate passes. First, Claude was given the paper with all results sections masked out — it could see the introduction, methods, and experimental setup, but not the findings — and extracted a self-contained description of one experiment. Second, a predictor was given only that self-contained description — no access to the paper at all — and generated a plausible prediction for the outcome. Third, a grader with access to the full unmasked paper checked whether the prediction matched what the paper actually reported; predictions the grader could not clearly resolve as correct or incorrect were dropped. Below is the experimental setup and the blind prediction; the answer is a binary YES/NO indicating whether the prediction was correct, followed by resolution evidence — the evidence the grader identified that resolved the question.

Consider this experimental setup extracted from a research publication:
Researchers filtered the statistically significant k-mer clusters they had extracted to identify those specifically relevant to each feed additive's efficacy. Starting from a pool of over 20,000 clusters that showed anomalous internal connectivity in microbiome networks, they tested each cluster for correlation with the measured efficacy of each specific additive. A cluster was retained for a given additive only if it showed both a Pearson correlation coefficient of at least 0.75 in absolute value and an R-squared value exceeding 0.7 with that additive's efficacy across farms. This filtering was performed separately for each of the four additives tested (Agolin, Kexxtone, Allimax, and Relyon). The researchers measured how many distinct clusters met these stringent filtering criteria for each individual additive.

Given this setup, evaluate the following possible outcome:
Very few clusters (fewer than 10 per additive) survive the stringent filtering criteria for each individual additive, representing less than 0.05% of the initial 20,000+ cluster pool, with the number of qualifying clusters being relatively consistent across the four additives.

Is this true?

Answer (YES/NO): NO